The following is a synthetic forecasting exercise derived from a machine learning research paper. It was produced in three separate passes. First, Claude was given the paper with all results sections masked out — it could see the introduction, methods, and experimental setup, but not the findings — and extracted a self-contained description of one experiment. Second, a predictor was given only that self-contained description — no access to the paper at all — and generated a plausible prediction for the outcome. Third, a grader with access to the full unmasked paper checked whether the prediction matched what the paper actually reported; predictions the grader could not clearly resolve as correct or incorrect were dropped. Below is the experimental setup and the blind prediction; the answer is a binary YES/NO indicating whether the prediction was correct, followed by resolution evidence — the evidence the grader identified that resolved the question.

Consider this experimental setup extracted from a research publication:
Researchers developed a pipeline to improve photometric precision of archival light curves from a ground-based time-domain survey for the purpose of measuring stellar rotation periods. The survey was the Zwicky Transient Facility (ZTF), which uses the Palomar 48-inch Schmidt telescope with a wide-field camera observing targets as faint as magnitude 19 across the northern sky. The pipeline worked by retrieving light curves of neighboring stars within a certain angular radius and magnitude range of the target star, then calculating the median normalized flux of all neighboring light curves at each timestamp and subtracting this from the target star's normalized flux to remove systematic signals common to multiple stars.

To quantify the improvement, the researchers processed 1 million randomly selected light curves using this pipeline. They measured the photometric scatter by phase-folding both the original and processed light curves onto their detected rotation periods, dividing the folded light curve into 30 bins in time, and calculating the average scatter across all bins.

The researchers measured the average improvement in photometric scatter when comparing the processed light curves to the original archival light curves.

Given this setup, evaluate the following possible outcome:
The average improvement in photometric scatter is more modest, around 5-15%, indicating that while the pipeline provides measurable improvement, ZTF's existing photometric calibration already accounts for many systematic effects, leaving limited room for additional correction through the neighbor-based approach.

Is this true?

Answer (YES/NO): NO